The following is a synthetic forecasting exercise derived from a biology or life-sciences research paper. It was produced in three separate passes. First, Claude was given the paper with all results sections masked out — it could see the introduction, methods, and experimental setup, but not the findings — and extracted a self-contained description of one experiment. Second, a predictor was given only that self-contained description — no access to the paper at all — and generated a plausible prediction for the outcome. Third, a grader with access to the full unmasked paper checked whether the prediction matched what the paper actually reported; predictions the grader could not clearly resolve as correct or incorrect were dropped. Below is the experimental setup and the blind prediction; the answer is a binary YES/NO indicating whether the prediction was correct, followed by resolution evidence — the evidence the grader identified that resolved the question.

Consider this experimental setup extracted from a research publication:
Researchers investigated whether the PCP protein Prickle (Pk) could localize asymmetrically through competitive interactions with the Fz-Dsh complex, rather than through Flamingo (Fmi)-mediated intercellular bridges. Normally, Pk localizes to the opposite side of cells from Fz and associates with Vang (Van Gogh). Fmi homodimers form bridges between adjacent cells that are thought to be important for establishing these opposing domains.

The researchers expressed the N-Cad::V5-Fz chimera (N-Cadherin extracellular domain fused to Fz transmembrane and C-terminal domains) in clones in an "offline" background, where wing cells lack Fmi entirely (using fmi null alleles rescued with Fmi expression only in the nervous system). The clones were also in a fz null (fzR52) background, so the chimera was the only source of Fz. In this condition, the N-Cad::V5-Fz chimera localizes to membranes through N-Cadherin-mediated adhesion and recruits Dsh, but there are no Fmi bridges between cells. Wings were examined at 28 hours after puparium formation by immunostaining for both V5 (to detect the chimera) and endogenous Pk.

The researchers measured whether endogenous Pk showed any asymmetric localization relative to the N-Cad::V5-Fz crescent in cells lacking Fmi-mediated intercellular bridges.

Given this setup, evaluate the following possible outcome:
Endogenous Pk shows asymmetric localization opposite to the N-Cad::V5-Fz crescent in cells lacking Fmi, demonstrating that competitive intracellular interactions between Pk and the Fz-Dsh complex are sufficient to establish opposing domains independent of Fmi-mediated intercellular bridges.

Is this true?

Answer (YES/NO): NO